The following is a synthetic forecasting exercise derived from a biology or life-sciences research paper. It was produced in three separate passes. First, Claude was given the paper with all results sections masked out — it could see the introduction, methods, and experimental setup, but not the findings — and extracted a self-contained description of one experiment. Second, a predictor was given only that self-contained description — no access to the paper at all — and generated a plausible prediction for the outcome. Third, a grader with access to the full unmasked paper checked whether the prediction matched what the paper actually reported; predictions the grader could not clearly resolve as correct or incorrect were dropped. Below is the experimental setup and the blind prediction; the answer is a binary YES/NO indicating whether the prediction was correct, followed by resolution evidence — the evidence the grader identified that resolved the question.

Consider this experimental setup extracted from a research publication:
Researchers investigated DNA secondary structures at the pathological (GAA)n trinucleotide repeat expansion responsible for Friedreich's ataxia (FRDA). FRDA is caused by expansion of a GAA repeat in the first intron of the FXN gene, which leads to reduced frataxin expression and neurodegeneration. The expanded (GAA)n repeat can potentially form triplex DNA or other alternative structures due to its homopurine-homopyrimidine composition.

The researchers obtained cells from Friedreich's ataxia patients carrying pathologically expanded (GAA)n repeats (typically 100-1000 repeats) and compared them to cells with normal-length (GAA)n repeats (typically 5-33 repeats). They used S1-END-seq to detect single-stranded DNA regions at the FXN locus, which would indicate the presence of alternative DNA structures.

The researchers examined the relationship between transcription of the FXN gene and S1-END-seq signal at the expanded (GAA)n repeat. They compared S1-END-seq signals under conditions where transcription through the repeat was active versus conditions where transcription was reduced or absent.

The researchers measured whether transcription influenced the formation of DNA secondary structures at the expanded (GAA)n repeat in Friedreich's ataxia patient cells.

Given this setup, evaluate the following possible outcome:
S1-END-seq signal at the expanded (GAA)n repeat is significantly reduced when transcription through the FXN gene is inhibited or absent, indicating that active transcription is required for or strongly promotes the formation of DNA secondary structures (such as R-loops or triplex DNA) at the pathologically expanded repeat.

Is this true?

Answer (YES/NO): YES